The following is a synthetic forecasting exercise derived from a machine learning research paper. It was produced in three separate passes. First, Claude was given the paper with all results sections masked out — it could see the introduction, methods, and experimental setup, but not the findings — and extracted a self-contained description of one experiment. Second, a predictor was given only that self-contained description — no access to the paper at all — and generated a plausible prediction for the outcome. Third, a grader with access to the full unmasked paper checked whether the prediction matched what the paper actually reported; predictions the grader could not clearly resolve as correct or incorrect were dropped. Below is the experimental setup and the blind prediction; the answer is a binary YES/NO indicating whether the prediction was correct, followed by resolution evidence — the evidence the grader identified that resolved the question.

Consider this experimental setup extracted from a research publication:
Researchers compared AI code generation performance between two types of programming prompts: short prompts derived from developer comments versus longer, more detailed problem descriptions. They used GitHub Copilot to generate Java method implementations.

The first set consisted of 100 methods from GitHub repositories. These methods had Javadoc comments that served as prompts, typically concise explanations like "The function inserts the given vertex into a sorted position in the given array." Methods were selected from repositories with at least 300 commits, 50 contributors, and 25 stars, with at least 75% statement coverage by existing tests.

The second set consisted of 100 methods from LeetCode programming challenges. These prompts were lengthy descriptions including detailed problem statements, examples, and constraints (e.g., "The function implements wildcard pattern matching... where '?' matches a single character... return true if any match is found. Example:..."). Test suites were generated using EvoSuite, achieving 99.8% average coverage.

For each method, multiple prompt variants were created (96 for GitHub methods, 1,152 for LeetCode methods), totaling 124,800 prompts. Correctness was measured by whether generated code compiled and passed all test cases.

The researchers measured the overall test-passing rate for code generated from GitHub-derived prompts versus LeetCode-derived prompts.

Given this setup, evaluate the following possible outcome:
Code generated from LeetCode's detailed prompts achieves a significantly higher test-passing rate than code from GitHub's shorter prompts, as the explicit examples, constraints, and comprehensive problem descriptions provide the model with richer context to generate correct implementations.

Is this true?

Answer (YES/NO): NO